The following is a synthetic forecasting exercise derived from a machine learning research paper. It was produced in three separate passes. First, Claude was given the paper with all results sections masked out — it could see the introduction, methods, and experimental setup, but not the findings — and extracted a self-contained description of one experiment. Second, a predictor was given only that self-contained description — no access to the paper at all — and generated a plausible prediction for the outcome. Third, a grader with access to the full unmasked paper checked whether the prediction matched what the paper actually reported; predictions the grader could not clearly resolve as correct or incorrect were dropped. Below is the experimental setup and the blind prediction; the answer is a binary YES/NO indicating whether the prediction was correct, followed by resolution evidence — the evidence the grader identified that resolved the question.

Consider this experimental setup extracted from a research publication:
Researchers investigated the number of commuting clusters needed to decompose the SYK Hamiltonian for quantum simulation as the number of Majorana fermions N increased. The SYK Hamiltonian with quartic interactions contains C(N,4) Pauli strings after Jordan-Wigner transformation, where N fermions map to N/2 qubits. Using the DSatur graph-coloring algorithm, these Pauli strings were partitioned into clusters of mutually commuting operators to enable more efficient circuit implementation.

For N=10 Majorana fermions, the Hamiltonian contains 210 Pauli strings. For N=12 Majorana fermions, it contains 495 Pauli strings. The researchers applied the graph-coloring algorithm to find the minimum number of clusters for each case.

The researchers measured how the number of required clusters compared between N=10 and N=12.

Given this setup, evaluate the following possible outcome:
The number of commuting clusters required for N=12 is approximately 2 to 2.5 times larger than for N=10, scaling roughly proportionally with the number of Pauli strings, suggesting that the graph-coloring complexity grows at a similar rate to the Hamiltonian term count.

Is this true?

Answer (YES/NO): YES